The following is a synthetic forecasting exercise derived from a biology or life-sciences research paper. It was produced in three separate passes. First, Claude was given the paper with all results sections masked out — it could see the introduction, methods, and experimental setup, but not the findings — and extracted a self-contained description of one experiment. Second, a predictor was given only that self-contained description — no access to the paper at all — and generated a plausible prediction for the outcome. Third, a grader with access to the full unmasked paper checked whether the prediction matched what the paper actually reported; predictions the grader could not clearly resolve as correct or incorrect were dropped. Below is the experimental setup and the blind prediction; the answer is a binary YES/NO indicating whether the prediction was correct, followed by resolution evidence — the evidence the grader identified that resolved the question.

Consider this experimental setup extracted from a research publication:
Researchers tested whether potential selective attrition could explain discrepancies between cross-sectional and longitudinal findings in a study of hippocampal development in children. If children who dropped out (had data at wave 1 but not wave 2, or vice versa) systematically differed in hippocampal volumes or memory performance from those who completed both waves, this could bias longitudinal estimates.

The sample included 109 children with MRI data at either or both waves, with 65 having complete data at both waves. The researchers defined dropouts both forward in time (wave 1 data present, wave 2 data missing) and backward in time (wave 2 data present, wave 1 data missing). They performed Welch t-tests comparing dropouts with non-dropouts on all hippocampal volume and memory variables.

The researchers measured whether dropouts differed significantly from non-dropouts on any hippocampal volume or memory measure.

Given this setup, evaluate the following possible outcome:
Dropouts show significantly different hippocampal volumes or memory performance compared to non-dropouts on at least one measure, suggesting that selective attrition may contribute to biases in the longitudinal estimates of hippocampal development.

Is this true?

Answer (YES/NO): NO